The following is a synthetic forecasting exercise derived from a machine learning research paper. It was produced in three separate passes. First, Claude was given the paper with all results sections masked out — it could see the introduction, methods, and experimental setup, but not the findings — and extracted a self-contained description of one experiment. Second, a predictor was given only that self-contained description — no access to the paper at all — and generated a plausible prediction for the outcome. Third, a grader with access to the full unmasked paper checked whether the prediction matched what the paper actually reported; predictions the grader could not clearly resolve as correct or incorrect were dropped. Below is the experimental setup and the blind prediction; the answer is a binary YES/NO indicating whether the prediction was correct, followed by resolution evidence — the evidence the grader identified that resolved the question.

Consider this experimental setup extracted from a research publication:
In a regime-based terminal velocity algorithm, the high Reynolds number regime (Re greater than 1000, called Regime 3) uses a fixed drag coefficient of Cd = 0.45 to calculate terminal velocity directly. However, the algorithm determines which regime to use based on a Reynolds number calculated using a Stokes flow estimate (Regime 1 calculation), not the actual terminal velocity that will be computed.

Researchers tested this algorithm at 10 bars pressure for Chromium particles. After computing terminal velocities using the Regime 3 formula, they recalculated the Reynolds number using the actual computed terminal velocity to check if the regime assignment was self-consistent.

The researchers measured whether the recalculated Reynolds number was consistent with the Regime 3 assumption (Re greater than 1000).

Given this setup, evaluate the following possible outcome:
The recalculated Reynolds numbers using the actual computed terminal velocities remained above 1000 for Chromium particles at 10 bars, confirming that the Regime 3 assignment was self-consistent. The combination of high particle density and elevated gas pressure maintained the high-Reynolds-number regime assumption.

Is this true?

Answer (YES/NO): NO